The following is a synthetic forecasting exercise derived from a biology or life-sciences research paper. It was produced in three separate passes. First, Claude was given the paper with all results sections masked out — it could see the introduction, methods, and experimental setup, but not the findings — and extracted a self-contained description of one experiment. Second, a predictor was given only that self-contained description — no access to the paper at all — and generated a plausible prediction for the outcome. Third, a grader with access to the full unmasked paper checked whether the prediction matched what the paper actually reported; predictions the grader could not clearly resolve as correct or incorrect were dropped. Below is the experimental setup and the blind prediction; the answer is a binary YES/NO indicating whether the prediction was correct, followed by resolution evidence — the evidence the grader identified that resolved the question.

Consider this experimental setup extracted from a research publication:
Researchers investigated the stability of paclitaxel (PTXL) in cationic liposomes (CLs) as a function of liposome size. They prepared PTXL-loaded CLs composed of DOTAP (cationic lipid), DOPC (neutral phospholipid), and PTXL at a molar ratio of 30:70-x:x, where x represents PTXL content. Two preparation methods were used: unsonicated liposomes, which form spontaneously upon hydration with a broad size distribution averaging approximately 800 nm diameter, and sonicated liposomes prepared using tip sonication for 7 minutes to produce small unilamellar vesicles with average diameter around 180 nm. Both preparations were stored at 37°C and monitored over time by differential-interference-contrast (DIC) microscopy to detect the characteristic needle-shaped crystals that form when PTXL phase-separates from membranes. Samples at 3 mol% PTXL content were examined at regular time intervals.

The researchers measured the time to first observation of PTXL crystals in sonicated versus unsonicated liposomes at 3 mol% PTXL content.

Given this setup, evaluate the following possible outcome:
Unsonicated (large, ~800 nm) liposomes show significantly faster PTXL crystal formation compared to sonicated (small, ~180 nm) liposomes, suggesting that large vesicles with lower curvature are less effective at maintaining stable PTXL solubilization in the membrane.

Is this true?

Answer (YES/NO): NO